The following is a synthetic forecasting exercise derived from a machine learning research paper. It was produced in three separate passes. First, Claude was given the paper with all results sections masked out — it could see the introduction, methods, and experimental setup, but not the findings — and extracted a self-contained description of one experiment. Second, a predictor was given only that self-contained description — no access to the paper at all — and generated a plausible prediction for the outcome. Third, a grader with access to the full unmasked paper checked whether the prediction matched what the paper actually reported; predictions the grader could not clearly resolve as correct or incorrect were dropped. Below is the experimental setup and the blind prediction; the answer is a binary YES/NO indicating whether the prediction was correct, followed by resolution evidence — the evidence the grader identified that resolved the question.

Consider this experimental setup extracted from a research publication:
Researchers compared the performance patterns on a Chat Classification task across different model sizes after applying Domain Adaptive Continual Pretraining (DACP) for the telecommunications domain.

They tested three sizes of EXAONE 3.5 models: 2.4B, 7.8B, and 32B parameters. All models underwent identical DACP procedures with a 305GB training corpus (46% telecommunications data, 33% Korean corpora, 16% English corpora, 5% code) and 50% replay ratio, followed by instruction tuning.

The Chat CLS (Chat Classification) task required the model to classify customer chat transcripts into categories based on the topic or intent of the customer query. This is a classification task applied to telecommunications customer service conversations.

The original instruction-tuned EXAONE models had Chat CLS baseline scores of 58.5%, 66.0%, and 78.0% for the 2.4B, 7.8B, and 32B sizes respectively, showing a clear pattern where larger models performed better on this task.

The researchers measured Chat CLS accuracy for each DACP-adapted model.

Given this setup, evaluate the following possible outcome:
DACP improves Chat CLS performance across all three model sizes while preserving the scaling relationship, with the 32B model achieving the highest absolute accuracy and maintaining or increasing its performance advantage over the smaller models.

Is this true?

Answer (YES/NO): NO